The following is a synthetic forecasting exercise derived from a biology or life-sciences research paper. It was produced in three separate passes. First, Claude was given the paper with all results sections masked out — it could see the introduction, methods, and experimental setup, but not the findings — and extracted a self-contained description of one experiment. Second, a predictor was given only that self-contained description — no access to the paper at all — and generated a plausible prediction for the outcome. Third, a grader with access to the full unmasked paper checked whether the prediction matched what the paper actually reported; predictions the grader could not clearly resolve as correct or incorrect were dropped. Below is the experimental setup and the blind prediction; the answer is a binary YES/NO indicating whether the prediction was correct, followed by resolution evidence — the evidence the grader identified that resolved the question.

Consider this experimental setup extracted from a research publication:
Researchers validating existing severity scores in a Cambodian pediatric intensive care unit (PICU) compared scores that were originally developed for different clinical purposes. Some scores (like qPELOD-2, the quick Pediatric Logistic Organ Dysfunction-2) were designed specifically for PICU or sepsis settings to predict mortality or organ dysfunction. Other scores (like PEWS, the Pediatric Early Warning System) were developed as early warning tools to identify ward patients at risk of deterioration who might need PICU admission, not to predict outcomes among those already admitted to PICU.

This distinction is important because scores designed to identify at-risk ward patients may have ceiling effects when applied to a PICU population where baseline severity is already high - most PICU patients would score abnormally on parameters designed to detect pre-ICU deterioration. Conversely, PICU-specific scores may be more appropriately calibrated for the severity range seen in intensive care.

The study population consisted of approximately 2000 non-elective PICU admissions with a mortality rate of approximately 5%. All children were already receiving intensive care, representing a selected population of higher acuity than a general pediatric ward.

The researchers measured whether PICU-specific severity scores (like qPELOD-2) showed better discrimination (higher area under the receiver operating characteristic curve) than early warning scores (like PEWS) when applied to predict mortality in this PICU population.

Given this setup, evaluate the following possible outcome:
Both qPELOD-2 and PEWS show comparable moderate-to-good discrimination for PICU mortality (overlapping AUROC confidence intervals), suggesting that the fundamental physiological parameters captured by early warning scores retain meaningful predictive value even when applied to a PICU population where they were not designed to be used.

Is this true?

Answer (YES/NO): YES